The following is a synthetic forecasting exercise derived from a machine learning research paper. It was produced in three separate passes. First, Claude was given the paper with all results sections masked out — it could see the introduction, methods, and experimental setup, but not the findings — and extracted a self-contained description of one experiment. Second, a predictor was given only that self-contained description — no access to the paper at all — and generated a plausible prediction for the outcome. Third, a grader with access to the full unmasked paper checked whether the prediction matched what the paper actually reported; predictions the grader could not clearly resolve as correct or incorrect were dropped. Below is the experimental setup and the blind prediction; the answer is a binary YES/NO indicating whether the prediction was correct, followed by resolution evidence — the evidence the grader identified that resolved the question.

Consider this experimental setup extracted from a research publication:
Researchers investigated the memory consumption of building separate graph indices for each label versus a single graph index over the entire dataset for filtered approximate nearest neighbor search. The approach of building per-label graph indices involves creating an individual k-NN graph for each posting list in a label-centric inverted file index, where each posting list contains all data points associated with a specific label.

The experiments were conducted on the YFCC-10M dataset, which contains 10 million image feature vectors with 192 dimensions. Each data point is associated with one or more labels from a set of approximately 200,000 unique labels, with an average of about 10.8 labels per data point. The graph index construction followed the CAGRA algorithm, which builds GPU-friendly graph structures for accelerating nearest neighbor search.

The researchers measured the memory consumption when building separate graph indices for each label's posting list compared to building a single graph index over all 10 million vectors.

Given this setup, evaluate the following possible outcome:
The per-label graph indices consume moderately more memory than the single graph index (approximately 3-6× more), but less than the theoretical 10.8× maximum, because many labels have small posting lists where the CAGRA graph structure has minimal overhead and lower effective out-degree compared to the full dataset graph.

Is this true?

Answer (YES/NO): NO